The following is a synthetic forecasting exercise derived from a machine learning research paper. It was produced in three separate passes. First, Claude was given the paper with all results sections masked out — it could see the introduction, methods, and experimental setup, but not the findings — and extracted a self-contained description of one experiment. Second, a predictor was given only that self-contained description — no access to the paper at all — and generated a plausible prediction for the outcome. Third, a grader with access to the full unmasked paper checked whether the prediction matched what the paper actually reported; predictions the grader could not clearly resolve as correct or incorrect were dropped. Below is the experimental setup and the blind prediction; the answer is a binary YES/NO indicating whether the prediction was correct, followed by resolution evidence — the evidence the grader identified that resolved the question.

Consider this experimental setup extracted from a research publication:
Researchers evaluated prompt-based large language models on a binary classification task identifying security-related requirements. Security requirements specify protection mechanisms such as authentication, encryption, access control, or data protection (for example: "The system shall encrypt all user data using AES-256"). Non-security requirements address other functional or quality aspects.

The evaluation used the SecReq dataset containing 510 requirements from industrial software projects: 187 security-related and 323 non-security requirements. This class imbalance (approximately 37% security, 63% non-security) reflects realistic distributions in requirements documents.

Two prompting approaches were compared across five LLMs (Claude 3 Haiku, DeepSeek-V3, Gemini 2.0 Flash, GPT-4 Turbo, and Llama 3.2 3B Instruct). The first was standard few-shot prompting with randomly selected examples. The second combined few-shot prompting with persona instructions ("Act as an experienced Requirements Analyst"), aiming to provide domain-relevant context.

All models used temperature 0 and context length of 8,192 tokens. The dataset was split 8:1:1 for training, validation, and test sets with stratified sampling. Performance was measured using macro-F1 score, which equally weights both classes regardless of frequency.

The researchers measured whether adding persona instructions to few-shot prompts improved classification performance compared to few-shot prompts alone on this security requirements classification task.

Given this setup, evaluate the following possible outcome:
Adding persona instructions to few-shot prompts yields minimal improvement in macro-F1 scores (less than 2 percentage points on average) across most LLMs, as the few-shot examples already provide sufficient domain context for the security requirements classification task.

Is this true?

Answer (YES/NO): NO